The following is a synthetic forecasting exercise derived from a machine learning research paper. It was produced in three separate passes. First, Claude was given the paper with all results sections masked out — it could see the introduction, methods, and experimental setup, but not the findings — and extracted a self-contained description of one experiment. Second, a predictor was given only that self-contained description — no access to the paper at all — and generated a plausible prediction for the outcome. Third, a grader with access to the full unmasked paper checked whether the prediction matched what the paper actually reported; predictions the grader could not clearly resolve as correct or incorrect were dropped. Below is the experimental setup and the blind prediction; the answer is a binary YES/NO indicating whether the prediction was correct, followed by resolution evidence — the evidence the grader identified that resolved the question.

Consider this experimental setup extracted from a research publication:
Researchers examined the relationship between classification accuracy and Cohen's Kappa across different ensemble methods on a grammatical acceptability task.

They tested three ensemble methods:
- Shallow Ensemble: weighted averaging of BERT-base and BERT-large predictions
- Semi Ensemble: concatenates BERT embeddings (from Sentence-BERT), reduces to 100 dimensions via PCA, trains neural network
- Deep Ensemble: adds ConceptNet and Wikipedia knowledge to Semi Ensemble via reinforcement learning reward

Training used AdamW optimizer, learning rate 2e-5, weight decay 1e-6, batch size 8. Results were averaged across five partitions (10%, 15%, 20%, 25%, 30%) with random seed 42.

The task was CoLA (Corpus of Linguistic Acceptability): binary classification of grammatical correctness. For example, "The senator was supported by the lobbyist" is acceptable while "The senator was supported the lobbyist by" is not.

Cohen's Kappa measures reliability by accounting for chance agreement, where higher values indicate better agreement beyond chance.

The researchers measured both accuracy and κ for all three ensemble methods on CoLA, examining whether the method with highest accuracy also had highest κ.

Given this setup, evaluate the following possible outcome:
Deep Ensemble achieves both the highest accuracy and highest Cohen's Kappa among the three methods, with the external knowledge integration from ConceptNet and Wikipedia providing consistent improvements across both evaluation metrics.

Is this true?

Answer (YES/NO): NO